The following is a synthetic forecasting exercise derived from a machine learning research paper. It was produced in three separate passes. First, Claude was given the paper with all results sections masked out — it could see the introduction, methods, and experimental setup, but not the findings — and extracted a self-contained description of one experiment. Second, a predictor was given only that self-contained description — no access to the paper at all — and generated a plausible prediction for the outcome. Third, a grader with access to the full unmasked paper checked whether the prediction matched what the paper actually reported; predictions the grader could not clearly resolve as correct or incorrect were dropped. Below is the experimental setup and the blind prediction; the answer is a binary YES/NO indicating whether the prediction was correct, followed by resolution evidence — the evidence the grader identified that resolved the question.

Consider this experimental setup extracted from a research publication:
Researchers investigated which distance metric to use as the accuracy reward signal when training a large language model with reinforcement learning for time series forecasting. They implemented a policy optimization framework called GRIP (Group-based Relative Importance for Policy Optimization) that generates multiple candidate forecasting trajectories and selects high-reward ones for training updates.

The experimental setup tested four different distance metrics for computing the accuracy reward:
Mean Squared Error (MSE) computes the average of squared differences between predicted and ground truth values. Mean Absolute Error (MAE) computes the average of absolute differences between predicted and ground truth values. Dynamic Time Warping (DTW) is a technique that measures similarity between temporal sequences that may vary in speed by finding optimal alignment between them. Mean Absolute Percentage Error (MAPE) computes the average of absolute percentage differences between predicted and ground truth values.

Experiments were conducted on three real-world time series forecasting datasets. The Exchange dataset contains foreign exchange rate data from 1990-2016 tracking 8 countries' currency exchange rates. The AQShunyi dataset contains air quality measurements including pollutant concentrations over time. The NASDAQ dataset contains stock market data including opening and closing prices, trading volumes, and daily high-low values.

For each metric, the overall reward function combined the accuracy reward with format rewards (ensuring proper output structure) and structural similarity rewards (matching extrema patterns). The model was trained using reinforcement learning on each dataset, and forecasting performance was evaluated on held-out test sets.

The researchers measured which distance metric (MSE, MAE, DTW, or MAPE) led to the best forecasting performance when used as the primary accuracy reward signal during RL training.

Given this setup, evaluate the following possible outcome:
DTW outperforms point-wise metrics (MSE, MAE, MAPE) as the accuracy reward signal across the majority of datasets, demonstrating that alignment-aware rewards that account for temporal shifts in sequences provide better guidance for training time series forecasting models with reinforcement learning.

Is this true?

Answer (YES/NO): NO